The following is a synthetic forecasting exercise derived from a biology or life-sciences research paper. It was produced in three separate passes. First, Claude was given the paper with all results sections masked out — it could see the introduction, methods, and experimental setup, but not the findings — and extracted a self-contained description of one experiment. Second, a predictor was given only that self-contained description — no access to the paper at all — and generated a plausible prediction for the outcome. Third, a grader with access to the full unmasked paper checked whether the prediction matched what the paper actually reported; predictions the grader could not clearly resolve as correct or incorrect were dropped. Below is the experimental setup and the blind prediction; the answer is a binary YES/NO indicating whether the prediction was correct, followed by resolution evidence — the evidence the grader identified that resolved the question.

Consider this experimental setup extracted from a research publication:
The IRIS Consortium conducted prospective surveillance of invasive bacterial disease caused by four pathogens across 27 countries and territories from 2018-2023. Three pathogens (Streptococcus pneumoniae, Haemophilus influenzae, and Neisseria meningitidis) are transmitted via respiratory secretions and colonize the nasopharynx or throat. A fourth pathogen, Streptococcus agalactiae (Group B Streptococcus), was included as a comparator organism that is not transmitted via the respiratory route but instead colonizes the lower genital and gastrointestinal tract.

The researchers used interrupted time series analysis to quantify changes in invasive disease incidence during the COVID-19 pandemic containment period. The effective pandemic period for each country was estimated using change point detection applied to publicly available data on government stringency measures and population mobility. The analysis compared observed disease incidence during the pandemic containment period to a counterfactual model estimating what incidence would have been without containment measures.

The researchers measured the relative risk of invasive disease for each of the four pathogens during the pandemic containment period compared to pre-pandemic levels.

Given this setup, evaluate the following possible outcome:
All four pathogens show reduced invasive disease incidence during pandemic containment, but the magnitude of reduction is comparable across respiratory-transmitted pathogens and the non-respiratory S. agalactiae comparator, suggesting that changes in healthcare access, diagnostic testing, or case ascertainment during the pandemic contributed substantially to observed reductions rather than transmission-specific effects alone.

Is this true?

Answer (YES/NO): NO